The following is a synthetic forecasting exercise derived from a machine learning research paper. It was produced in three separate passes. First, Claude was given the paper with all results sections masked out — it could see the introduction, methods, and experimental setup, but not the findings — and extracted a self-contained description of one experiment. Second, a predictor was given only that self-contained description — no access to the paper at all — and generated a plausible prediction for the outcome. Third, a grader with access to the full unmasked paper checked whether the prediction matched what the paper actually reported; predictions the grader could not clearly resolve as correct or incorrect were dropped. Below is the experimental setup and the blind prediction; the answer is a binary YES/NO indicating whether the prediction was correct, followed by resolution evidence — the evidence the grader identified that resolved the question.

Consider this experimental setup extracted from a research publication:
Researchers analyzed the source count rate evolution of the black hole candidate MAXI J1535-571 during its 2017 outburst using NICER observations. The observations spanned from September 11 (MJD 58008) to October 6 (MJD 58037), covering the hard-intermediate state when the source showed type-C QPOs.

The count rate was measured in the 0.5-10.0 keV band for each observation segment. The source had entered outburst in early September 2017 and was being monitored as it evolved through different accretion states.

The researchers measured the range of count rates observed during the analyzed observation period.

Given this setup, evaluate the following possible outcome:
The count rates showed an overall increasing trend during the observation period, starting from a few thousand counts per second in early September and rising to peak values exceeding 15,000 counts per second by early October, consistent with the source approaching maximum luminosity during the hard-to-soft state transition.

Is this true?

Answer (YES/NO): NO